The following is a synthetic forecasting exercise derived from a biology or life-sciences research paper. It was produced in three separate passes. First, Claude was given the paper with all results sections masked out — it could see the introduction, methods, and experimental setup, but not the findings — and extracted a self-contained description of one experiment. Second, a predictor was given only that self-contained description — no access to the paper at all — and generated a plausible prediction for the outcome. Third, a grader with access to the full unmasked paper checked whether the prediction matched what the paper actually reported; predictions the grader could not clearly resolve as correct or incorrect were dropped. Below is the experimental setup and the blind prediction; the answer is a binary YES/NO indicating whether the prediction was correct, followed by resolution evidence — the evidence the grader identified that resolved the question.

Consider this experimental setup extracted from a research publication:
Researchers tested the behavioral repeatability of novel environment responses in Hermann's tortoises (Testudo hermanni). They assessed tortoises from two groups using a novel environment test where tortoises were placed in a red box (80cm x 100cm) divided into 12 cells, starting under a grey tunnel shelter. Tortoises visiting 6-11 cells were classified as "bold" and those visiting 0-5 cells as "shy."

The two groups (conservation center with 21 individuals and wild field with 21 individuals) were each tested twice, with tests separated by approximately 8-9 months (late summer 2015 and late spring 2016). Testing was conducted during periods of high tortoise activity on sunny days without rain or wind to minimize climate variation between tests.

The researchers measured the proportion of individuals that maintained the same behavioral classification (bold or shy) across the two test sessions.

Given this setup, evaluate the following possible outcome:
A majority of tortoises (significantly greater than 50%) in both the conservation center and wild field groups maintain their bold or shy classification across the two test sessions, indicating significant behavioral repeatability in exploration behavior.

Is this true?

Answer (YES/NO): YES